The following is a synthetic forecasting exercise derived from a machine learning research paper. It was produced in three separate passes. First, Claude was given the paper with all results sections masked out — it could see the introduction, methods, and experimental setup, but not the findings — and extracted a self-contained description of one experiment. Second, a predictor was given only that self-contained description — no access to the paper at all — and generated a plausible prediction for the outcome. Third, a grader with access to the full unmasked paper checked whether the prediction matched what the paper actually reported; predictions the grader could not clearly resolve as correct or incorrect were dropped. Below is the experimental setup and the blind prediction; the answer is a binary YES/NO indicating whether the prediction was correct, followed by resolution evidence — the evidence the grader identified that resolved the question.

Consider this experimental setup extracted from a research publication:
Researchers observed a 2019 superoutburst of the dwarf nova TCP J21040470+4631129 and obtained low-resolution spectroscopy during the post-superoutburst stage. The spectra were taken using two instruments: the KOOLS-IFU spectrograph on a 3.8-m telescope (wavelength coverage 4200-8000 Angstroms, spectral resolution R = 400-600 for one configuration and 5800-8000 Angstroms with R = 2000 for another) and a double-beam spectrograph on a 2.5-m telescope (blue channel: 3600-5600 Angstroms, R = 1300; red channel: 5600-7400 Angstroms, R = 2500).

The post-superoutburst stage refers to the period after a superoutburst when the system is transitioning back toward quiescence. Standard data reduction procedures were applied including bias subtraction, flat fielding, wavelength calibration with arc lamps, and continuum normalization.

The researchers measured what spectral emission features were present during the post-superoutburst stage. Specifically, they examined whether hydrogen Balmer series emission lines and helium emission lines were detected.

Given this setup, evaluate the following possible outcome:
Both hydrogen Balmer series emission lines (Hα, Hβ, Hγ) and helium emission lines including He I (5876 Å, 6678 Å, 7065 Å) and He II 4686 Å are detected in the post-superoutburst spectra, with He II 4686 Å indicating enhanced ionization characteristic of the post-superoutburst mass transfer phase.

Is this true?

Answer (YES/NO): NO